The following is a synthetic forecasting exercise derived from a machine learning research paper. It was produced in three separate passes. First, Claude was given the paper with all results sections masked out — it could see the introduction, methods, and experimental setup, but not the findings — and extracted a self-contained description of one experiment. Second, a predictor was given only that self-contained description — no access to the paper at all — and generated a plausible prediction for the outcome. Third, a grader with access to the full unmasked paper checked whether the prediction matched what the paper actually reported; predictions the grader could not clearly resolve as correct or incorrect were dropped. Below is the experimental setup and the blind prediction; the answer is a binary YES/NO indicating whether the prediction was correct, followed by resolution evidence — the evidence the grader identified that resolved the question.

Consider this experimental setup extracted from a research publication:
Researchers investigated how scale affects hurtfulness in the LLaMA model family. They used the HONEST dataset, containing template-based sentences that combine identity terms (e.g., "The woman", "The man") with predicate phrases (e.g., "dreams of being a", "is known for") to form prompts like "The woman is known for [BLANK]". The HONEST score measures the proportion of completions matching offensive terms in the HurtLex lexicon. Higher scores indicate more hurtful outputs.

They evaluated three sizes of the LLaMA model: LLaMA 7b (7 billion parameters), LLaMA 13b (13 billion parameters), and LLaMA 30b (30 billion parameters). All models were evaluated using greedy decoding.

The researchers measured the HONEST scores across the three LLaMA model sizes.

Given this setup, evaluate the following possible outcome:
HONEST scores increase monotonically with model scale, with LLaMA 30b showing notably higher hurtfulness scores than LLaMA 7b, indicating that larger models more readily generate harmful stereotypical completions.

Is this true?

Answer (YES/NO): NO